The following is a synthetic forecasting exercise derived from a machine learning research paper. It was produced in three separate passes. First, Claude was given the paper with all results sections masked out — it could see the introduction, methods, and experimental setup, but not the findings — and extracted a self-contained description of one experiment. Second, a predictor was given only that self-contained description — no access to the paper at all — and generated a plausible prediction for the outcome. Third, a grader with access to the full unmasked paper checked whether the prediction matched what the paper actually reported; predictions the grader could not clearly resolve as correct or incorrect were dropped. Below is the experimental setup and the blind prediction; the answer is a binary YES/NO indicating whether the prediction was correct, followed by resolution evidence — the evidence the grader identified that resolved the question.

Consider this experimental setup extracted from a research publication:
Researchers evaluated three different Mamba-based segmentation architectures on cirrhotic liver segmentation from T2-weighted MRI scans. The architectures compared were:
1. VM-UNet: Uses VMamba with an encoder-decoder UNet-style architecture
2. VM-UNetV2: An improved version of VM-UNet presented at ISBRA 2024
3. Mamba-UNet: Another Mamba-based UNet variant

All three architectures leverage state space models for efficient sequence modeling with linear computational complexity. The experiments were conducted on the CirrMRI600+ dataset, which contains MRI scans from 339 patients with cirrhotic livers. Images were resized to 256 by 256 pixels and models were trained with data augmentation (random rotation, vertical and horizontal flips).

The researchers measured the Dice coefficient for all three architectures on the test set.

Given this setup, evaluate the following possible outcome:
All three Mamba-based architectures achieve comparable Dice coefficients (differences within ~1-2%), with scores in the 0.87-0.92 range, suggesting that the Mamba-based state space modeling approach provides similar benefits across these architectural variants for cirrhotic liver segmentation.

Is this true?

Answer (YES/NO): YES